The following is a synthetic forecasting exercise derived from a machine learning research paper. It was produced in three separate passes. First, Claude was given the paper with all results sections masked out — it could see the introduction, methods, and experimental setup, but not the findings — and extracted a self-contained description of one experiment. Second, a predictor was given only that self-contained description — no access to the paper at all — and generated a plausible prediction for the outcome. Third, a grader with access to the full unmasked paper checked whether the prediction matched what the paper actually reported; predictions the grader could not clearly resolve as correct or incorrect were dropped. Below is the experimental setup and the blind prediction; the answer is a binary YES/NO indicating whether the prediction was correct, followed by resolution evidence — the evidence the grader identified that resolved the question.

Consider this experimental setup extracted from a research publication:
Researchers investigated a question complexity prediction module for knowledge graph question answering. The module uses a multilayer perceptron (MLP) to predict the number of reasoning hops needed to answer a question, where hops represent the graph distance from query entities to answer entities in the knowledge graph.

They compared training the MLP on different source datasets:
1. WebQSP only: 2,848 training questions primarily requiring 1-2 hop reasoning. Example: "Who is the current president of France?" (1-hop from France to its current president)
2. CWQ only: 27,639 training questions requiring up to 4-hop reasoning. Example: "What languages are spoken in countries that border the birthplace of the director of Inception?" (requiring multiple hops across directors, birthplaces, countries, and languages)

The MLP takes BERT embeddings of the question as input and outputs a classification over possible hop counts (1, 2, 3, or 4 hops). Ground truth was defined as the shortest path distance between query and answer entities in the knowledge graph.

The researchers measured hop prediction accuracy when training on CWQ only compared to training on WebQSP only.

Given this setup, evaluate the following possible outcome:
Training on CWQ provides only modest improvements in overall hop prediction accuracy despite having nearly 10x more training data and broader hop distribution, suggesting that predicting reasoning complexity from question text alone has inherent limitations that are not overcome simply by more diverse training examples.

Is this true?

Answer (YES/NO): NO